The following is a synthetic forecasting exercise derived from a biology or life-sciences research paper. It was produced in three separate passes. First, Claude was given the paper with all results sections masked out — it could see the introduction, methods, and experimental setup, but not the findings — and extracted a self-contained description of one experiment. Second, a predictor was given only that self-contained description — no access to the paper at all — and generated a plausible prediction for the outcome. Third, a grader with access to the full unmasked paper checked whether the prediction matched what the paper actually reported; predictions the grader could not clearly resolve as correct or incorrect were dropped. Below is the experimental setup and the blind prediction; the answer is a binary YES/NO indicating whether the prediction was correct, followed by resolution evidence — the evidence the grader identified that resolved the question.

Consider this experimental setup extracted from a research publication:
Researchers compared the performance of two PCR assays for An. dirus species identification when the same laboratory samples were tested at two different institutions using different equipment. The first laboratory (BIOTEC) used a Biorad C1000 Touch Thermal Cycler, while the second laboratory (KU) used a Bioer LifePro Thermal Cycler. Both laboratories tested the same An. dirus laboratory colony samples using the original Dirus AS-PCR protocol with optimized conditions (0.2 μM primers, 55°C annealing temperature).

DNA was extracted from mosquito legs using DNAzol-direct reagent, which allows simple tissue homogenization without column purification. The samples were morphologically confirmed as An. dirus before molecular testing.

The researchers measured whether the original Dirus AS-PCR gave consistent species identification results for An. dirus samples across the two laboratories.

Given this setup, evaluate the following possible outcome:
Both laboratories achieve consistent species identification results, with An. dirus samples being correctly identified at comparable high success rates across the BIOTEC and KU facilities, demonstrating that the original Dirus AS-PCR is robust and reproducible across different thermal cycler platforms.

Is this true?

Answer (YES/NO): NO